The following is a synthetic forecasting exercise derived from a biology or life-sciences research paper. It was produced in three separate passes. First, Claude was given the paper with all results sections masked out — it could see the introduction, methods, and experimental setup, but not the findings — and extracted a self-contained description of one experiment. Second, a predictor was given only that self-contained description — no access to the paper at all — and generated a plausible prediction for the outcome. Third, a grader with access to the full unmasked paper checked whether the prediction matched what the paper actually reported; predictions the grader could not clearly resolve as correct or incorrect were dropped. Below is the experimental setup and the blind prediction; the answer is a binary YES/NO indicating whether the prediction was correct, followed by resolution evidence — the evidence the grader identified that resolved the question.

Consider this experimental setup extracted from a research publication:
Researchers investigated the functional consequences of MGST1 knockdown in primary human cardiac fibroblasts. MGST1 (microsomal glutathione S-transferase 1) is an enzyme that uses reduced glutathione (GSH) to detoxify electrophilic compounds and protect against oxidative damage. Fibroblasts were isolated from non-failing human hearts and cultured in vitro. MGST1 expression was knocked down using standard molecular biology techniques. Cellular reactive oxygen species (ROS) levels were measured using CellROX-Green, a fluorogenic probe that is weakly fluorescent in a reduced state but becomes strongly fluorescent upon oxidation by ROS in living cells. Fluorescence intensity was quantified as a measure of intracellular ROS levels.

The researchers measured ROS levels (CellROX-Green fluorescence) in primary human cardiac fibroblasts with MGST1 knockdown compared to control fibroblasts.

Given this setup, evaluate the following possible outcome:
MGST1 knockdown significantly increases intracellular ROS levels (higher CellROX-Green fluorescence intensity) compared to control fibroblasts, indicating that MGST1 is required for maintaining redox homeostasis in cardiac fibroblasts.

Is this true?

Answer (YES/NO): YES